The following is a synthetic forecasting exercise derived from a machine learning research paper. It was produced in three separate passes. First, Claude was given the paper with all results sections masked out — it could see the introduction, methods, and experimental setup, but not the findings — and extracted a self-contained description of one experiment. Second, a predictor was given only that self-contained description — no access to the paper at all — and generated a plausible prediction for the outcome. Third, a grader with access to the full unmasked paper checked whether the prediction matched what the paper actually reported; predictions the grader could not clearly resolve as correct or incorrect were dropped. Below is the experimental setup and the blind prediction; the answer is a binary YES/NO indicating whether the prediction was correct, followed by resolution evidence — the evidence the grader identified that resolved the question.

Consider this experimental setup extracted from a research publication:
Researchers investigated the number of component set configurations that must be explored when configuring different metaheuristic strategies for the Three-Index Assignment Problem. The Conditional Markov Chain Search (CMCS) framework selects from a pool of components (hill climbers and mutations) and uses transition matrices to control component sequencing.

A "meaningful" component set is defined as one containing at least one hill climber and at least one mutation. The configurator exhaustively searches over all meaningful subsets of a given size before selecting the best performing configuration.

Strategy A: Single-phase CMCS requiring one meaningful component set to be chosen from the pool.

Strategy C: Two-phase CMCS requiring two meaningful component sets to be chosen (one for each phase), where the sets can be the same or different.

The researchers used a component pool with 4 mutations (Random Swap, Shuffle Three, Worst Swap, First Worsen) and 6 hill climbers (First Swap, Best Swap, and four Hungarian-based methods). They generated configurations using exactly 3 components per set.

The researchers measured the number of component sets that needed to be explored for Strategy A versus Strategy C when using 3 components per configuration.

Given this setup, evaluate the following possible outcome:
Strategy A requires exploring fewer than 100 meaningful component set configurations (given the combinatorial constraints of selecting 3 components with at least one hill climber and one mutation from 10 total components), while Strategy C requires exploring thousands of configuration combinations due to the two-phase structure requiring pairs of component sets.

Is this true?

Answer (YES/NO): YES